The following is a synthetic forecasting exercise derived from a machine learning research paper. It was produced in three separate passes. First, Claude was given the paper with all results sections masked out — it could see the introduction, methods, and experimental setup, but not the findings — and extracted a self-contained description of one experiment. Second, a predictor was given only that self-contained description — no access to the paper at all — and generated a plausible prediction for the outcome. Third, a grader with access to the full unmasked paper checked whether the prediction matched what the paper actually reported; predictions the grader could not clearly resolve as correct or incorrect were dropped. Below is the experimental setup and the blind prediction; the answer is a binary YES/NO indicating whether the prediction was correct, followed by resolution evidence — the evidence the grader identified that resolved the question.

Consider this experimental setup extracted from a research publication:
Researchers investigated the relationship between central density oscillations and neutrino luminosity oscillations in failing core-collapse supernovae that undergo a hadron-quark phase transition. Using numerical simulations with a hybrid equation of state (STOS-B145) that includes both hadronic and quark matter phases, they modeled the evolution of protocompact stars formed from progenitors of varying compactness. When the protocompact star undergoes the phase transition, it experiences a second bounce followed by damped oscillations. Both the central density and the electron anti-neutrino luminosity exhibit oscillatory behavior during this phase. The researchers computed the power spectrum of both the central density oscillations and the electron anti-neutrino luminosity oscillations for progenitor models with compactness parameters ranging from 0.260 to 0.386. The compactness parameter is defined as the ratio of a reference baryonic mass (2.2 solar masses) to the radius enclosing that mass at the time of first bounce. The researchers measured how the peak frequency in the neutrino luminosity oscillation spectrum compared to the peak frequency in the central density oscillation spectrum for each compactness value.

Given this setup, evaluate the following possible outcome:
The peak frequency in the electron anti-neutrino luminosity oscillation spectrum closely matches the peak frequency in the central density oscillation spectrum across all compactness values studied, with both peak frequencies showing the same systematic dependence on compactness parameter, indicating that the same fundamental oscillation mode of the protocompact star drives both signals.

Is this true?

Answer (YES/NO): YES